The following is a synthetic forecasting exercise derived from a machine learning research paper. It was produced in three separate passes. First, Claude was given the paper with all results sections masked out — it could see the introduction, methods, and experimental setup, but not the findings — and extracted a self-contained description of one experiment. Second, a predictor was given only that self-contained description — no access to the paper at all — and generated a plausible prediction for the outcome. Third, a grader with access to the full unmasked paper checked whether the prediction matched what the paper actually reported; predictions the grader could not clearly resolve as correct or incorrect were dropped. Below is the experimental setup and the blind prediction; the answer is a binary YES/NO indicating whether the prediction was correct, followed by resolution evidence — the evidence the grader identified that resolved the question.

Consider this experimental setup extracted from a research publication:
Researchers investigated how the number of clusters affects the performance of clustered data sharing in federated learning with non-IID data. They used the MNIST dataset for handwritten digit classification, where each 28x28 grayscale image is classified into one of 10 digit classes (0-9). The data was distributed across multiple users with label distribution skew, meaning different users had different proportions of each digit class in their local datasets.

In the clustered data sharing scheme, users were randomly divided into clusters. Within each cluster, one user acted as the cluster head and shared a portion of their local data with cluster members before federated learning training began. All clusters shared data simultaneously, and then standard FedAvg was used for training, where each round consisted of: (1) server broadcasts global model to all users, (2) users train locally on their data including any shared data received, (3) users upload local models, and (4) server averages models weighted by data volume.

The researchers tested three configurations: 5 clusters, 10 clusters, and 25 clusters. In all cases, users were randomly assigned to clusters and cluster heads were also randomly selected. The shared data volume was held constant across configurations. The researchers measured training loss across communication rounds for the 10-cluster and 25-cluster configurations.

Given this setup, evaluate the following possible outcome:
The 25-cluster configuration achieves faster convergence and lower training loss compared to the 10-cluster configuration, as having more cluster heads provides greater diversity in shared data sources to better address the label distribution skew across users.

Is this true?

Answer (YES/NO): NO